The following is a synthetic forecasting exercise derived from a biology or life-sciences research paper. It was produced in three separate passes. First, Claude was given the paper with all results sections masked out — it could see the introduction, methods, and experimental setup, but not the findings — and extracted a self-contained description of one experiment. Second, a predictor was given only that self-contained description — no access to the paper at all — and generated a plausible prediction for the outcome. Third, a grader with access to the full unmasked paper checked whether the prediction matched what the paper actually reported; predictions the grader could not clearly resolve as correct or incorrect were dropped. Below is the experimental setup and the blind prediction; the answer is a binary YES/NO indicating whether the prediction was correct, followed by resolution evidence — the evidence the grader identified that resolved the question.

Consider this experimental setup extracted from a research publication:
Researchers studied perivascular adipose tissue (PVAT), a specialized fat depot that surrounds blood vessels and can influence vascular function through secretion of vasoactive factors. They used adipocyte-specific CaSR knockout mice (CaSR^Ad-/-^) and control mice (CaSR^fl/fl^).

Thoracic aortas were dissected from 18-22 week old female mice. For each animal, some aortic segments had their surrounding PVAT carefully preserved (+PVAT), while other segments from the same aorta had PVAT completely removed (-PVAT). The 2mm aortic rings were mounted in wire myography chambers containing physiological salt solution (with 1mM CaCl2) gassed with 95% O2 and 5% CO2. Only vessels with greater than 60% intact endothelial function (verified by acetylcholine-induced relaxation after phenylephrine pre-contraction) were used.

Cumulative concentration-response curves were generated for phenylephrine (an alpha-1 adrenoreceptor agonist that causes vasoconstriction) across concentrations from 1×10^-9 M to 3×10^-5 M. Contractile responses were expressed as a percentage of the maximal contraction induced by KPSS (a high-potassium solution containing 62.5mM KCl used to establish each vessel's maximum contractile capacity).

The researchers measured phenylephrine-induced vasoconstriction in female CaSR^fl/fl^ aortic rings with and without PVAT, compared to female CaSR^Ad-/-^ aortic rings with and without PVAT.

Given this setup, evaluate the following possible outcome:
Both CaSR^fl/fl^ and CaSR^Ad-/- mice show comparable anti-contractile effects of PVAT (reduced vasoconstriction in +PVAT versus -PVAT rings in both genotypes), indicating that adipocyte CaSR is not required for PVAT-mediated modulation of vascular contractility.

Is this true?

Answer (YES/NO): NO